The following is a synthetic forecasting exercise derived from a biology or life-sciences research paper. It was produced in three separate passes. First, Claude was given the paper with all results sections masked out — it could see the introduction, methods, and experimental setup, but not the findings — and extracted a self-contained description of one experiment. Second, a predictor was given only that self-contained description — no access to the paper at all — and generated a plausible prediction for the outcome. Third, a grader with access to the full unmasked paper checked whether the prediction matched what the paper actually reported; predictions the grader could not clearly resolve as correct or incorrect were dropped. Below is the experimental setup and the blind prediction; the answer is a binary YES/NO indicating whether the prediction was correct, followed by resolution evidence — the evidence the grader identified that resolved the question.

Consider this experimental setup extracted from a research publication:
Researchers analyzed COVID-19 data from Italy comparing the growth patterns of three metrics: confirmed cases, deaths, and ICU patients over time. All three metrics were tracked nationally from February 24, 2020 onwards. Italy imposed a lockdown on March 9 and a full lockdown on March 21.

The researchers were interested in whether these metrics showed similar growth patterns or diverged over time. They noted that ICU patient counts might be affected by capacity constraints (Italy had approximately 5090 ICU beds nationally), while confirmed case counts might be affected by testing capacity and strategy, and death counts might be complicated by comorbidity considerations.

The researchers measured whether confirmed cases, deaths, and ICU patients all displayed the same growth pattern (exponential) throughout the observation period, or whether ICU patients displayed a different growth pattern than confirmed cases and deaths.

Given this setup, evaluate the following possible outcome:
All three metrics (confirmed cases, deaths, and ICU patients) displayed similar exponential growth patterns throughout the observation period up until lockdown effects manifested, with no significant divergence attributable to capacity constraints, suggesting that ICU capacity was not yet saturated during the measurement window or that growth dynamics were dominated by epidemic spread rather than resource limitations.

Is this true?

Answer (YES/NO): NO